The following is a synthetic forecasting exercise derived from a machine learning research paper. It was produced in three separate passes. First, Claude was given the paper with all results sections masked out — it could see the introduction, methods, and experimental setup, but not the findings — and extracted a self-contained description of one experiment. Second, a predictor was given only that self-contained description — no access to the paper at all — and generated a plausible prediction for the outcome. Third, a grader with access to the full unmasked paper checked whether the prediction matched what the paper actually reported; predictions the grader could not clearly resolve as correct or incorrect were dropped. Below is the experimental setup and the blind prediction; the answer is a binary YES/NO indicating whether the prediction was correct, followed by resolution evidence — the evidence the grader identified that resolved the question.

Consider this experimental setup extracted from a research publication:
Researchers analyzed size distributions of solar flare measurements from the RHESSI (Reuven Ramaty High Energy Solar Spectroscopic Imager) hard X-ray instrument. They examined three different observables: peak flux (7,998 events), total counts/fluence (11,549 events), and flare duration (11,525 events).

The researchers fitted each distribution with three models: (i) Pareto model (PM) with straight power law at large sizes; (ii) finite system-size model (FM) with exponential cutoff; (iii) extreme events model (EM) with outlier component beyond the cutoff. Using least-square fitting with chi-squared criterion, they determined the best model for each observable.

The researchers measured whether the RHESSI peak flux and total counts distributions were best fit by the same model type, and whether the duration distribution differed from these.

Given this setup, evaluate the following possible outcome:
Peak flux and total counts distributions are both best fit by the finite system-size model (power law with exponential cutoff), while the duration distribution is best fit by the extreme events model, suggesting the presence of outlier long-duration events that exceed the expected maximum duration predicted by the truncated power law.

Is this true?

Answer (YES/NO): NO